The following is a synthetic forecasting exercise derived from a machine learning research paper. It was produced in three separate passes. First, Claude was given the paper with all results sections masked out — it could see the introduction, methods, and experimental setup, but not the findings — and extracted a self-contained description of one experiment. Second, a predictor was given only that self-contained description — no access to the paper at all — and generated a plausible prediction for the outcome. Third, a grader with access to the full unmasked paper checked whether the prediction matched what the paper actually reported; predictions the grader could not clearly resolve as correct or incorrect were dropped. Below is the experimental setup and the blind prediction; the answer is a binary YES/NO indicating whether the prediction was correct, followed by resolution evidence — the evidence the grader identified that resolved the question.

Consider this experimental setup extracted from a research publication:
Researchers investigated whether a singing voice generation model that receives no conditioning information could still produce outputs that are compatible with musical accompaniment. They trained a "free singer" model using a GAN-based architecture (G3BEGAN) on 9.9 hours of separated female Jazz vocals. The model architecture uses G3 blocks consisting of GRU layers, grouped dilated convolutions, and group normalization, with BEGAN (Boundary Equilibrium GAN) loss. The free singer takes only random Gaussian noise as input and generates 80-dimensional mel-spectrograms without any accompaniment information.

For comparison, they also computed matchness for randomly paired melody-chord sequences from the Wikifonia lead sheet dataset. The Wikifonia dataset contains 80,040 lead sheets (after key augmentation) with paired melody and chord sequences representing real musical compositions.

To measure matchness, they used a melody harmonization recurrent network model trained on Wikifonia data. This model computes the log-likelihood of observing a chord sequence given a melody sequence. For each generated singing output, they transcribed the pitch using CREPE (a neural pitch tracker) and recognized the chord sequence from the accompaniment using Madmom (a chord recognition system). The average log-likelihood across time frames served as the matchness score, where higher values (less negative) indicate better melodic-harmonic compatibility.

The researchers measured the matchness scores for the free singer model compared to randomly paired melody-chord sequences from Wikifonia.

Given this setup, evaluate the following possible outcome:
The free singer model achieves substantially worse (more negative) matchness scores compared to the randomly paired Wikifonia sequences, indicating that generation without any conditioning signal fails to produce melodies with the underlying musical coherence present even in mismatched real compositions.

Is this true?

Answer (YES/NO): NO